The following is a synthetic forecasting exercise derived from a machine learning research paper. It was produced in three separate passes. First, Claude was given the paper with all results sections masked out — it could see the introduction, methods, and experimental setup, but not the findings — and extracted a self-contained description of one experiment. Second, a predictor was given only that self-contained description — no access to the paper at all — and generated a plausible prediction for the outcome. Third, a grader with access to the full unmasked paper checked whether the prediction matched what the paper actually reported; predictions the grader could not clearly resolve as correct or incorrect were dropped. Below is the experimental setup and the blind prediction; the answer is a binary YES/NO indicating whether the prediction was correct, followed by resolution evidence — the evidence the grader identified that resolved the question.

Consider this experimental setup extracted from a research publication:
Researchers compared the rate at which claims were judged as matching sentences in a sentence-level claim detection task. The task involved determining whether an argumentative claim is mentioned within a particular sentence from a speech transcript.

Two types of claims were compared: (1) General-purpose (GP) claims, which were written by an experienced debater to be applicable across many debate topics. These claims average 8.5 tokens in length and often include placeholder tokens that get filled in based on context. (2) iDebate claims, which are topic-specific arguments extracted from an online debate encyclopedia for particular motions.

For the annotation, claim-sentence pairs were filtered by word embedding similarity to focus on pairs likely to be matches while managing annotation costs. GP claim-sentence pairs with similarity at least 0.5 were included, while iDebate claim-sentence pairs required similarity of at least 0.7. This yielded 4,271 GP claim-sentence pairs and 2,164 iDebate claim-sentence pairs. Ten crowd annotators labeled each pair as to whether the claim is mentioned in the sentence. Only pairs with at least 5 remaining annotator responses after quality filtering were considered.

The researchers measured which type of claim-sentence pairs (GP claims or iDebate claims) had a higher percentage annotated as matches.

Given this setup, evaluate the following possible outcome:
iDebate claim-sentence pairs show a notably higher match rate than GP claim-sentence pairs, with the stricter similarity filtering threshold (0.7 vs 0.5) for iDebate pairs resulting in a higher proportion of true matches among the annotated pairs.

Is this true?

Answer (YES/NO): NO